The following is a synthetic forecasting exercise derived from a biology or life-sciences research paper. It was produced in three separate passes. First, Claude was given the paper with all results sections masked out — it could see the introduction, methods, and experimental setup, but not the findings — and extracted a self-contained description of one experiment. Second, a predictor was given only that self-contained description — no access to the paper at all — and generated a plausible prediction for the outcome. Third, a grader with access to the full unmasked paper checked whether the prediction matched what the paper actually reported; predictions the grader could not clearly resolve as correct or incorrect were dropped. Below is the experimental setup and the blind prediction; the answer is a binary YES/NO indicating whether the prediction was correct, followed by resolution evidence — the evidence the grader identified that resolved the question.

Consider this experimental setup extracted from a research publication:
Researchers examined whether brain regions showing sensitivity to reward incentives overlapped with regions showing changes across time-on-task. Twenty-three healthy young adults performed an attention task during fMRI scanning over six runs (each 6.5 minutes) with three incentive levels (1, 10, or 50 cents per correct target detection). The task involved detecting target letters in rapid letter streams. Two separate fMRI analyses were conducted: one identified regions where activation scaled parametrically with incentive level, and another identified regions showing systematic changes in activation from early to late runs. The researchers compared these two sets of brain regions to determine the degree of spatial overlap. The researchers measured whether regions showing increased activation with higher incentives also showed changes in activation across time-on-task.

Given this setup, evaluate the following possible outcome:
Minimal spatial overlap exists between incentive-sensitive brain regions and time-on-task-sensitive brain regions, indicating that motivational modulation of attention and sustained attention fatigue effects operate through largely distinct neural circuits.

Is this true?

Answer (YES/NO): NO